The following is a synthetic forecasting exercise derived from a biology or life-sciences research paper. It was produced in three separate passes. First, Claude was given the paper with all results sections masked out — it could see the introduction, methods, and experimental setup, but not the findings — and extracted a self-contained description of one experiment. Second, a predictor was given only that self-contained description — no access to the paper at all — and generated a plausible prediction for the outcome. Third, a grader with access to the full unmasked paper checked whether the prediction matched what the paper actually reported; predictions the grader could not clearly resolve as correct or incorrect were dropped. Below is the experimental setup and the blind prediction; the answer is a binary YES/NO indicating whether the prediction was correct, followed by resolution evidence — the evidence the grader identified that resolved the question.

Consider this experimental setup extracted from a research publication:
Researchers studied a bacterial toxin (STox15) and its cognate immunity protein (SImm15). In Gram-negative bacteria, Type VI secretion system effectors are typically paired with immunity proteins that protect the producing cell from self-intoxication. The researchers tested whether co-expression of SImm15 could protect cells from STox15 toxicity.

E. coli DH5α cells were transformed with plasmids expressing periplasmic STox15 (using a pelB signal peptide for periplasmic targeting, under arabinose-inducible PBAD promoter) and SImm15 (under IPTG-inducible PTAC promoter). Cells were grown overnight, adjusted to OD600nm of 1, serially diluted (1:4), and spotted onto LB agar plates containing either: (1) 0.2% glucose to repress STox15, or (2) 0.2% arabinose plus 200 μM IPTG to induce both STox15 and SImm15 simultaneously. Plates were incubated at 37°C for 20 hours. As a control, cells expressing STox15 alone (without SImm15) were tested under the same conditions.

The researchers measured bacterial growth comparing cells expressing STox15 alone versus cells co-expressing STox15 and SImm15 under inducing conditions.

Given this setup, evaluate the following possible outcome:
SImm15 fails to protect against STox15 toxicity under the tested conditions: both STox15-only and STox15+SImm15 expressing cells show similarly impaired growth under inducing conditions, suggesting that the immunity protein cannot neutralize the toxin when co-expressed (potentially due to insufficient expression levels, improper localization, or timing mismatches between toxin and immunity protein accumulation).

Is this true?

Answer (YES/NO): NO